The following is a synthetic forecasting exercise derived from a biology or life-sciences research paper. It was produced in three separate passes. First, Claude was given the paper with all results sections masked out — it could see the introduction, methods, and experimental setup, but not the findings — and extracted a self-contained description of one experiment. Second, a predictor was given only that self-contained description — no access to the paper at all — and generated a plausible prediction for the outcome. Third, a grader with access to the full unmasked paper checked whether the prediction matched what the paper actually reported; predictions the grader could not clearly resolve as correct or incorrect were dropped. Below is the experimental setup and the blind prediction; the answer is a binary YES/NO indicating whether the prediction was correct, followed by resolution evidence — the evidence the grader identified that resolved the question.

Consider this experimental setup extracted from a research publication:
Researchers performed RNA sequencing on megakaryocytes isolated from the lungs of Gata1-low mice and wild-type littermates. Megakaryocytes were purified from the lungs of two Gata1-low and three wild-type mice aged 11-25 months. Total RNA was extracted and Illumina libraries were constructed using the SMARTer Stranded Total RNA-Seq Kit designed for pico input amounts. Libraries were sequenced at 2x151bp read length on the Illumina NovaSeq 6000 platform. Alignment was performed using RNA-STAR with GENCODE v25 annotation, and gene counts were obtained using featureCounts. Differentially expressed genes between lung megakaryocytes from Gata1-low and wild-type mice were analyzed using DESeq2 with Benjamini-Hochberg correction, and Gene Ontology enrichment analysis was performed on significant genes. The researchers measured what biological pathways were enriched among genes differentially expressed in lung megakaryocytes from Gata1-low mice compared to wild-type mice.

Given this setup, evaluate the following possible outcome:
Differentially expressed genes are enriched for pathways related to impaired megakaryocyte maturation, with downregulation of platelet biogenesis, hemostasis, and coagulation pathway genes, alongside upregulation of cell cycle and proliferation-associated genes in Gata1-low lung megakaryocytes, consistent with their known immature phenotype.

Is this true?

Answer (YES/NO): NO